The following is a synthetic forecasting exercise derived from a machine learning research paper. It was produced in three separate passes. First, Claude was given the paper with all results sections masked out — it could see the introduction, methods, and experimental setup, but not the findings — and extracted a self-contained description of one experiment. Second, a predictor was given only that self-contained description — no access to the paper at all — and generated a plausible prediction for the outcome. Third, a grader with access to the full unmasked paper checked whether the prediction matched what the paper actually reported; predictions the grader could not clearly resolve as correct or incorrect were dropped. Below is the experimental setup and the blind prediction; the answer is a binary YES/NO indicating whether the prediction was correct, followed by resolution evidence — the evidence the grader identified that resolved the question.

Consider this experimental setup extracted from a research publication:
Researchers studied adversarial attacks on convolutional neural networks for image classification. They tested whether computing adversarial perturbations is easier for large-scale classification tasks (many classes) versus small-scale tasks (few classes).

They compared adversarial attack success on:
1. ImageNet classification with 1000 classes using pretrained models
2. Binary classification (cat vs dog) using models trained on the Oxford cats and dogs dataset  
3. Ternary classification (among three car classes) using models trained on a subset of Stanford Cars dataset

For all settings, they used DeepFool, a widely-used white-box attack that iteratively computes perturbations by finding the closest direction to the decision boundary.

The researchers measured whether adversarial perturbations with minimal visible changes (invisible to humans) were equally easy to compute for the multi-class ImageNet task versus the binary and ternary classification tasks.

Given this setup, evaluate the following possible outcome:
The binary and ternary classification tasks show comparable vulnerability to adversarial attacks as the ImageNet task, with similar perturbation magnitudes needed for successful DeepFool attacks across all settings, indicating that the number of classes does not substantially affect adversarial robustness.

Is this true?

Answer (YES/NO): NO